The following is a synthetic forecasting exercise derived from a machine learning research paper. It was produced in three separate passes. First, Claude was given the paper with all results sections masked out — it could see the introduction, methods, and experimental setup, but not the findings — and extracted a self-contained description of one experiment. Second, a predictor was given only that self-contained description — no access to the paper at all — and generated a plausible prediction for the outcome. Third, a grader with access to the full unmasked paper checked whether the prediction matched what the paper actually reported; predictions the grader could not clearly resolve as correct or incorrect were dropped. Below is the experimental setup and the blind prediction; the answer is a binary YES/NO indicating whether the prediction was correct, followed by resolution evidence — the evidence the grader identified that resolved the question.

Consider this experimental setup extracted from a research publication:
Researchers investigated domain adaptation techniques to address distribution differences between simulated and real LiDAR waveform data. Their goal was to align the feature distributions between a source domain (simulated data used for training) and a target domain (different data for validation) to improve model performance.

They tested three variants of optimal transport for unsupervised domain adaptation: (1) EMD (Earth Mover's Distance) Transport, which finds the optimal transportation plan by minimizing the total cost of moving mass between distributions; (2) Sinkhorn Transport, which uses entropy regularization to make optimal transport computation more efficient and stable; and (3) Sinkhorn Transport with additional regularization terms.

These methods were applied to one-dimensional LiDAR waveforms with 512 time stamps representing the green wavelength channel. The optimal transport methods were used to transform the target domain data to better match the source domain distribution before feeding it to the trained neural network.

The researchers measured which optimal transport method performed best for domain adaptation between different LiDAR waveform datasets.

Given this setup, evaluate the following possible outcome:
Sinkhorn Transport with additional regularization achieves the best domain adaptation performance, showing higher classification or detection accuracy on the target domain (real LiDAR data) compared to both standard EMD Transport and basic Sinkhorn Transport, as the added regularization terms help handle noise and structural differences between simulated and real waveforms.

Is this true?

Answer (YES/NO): NO